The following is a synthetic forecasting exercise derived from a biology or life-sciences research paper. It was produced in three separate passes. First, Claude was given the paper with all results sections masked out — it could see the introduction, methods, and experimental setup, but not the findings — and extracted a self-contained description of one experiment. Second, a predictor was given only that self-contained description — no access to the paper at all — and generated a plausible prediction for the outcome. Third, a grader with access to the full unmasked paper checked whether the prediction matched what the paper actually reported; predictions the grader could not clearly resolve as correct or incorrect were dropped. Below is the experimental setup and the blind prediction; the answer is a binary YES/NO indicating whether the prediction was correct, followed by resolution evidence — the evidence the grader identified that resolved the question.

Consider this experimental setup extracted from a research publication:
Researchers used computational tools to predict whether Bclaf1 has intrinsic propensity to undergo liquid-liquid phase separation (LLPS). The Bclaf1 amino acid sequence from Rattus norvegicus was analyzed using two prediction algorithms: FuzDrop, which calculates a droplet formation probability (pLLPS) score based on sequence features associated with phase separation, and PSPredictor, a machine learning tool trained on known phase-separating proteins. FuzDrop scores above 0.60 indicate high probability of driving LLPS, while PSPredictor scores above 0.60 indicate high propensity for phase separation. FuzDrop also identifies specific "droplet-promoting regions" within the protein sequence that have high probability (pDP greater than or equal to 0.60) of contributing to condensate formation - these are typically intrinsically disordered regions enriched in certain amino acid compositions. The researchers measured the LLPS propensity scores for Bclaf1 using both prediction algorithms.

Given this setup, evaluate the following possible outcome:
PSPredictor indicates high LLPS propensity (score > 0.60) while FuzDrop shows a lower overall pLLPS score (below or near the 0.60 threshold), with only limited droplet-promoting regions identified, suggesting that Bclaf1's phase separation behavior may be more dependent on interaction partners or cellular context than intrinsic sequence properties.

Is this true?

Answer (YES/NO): NO